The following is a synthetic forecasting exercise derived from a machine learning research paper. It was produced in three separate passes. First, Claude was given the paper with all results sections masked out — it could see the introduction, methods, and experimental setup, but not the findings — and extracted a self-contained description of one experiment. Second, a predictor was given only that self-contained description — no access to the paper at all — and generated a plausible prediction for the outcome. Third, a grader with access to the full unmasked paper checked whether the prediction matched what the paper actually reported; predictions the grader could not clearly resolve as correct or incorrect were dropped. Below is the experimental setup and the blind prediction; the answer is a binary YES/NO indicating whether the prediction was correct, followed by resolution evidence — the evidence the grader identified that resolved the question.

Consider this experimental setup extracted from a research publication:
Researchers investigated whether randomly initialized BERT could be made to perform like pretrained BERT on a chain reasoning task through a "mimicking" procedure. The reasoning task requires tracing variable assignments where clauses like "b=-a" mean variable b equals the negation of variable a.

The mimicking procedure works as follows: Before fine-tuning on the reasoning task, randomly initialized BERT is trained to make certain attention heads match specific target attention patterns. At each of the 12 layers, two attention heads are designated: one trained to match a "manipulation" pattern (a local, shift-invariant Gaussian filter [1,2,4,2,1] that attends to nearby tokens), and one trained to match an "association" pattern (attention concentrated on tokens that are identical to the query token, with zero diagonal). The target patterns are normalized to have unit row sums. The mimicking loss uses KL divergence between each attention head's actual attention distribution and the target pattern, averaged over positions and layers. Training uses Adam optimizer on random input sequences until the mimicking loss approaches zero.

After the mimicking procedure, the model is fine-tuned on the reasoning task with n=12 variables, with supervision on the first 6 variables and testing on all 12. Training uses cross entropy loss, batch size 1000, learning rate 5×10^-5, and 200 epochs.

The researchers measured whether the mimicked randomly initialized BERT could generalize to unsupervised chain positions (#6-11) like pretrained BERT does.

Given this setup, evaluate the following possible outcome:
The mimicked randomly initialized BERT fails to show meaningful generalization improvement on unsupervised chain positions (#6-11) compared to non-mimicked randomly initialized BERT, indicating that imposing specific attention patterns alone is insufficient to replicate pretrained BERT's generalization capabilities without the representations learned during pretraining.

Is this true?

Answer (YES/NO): NO